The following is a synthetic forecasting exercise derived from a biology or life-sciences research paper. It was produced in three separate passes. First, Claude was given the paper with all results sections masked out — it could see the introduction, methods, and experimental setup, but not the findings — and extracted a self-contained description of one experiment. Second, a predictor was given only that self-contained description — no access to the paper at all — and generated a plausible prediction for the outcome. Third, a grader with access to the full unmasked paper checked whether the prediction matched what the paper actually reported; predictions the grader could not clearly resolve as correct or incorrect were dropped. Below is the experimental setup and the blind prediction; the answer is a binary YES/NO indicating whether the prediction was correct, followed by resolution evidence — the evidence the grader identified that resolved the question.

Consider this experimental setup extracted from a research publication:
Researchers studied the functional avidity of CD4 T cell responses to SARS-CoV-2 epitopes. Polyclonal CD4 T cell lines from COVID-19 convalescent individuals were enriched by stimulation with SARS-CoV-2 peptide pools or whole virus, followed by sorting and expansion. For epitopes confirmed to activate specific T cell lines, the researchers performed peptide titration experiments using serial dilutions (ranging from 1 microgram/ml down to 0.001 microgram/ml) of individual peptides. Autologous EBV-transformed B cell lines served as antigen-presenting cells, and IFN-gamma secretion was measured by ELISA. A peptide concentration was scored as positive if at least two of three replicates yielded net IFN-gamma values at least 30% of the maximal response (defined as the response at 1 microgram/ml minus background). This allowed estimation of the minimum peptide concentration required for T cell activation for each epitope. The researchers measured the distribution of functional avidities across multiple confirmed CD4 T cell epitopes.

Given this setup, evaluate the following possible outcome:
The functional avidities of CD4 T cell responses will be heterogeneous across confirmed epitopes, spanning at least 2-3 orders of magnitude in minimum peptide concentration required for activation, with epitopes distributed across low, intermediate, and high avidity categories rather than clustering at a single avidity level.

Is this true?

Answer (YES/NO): YES